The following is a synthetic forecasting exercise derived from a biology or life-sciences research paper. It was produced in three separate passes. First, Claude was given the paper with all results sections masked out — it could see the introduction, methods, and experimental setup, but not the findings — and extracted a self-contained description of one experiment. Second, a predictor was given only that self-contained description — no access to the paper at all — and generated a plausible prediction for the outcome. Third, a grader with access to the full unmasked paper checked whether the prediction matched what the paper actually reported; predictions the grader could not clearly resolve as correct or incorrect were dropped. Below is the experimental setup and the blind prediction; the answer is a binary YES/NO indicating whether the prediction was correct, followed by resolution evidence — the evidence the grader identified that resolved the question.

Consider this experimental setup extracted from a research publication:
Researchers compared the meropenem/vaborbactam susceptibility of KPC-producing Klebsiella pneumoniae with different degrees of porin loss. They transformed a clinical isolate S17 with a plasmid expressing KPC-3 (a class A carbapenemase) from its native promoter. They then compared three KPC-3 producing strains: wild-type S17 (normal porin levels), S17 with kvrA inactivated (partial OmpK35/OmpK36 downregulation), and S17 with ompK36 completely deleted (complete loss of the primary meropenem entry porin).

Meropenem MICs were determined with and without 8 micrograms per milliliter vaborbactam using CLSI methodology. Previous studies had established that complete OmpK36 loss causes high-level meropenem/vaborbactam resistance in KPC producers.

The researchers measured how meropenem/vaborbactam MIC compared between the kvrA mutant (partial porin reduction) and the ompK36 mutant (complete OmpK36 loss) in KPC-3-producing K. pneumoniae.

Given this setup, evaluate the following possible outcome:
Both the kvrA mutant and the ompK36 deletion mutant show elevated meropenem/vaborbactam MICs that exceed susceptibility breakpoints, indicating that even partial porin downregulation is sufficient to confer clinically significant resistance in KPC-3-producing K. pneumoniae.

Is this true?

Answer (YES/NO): NO